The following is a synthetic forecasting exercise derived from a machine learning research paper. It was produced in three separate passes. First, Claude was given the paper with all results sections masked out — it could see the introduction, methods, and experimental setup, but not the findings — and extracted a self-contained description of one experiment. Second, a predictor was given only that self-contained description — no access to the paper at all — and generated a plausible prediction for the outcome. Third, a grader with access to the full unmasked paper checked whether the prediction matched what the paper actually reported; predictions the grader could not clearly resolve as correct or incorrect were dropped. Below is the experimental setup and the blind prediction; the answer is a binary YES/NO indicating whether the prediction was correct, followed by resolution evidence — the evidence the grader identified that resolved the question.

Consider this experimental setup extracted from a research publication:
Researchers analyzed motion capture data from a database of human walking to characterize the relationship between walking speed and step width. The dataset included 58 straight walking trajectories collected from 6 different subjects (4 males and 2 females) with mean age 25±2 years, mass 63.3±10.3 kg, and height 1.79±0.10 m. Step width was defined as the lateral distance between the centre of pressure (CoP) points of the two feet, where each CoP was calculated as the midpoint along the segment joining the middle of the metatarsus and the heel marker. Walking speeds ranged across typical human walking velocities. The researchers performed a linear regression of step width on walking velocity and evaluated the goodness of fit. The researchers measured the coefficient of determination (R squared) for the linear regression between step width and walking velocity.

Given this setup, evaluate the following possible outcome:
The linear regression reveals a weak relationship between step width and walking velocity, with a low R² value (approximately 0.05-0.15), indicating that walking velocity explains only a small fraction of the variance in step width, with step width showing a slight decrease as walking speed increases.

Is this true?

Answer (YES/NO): NO